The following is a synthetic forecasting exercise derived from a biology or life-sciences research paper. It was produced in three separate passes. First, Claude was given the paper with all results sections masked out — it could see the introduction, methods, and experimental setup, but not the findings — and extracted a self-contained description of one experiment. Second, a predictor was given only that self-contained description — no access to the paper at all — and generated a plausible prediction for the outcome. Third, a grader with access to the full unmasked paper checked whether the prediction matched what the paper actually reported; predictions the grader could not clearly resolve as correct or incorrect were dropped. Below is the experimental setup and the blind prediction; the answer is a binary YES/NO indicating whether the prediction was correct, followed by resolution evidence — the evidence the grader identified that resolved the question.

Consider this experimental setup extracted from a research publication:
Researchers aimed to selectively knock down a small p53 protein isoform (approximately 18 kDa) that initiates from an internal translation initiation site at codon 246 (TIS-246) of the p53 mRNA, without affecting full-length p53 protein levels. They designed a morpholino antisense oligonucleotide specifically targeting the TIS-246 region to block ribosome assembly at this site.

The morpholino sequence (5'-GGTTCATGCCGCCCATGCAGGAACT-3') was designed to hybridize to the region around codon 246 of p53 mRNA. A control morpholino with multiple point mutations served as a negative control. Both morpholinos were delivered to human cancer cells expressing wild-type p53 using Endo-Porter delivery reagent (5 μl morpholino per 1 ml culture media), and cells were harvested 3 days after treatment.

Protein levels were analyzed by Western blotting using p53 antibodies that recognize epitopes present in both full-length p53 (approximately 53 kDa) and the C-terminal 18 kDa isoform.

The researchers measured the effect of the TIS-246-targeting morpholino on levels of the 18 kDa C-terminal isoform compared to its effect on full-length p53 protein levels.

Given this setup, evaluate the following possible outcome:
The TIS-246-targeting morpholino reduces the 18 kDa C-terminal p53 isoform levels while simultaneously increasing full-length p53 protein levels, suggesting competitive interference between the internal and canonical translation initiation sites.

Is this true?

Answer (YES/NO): NO